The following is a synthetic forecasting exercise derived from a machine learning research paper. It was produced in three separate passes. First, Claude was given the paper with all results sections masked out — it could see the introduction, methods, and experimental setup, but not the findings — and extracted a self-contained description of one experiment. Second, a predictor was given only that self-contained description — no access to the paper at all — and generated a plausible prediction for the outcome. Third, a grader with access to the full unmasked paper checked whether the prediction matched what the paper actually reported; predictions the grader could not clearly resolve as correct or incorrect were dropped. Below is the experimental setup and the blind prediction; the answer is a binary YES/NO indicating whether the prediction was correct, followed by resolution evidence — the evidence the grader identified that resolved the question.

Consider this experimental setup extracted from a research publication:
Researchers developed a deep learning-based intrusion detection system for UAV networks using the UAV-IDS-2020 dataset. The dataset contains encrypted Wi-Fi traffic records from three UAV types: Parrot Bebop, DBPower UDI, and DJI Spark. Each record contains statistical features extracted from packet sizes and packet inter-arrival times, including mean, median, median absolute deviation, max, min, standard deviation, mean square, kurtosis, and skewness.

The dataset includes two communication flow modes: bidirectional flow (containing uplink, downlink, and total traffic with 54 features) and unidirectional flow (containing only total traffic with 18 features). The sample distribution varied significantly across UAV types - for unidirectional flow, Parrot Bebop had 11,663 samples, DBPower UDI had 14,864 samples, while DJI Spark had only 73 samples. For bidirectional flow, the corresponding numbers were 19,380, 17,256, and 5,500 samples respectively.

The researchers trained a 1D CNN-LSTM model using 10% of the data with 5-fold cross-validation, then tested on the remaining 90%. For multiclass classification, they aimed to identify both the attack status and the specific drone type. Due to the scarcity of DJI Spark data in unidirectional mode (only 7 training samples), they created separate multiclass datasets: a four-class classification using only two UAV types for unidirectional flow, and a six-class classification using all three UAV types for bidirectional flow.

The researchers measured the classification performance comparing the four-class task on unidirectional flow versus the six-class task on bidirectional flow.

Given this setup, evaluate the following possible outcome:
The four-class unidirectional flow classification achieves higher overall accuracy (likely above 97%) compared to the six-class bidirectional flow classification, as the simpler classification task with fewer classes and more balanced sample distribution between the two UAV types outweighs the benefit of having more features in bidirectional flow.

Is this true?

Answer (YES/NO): NO